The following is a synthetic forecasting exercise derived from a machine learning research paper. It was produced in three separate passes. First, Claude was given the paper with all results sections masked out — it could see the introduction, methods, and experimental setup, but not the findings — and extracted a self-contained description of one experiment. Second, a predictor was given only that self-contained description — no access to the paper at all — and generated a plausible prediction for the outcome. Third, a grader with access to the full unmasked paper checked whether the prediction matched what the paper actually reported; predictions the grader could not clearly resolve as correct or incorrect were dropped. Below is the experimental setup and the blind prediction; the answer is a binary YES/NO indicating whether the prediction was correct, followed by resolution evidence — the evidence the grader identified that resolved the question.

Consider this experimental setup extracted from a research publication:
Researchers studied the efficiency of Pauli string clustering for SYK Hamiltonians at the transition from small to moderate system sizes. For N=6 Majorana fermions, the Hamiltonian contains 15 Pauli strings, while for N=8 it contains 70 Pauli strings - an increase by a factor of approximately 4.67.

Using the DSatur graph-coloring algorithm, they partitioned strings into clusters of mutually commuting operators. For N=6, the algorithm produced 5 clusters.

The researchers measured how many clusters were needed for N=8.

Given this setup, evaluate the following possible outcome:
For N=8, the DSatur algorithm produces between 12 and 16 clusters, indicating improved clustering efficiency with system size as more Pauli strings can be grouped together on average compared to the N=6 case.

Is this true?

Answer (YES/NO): NO